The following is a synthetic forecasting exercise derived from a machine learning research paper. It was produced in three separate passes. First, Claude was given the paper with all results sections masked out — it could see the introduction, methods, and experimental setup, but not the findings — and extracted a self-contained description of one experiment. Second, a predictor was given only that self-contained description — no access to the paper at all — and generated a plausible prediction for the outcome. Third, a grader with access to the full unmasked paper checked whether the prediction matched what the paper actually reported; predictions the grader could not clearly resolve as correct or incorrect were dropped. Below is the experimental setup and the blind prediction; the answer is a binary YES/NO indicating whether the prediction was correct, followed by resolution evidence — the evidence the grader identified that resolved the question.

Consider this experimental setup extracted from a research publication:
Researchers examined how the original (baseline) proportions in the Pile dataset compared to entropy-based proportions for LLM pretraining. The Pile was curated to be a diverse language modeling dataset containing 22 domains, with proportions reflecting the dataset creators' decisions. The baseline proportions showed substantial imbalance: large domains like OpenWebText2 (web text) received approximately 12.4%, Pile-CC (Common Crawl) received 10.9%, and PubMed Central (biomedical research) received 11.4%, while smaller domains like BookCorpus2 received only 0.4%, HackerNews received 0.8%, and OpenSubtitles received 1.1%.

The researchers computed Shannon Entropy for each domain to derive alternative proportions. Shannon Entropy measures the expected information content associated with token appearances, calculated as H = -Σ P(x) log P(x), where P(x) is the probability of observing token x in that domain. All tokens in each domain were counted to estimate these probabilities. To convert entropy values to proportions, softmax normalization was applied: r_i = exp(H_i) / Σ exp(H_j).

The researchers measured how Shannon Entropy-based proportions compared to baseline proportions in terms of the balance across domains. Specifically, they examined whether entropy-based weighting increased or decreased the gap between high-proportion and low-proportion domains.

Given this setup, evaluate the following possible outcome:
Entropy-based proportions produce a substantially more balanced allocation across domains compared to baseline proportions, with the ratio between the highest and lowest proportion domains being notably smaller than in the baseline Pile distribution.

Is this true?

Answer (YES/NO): YES